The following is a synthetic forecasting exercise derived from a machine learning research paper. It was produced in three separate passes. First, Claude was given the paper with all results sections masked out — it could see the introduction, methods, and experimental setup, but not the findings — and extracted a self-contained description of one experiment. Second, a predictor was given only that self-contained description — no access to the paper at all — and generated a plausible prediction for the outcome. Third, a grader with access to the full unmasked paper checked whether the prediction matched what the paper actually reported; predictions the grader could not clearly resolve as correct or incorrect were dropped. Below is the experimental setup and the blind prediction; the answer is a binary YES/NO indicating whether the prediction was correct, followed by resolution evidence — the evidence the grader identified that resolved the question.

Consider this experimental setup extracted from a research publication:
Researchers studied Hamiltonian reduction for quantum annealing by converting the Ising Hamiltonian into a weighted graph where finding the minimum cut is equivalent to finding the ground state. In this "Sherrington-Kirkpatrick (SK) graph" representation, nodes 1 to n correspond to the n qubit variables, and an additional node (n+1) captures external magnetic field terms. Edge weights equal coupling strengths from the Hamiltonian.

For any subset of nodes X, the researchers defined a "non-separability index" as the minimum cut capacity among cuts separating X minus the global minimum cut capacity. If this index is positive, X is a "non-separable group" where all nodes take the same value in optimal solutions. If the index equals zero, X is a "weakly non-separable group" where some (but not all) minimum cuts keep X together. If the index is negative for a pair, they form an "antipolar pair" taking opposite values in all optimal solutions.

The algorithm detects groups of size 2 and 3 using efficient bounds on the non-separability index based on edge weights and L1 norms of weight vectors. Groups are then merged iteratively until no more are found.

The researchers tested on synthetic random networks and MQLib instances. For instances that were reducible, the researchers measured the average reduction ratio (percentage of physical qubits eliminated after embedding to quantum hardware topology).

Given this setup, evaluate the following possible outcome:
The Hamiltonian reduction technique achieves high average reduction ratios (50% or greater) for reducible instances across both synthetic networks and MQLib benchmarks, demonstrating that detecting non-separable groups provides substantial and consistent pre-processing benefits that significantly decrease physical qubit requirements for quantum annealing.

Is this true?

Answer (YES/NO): NO